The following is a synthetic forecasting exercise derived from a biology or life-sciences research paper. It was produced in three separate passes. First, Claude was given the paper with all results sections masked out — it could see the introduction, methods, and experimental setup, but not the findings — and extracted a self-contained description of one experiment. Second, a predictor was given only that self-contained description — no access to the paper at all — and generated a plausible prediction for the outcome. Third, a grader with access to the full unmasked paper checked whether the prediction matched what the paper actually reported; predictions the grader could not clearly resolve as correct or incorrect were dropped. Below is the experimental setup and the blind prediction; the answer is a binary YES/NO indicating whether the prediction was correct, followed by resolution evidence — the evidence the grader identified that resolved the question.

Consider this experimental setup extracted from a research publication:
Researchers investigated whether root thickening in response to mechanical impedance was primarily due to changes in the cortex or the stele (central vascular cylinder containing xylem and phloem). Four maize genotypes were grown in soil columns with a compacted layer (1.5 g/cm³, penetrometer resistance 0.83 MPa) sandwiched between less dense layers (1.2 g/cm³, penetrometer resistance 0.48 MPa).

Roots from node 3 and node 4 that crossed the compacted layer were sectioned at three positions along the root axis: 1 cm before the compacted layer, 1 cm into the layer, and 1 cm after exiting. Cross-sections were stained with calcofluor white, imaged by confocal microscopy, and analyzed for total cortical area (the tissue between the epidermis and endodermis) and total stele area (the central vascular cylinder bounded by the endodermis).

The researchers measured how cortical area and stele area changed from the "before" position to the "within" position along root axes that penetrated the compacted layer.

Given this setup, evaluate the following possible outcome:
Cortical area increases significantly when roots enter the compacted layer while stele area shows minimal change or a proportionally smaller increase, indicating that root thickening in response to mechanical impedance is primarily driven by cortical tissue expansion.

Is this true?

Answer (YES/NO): YES